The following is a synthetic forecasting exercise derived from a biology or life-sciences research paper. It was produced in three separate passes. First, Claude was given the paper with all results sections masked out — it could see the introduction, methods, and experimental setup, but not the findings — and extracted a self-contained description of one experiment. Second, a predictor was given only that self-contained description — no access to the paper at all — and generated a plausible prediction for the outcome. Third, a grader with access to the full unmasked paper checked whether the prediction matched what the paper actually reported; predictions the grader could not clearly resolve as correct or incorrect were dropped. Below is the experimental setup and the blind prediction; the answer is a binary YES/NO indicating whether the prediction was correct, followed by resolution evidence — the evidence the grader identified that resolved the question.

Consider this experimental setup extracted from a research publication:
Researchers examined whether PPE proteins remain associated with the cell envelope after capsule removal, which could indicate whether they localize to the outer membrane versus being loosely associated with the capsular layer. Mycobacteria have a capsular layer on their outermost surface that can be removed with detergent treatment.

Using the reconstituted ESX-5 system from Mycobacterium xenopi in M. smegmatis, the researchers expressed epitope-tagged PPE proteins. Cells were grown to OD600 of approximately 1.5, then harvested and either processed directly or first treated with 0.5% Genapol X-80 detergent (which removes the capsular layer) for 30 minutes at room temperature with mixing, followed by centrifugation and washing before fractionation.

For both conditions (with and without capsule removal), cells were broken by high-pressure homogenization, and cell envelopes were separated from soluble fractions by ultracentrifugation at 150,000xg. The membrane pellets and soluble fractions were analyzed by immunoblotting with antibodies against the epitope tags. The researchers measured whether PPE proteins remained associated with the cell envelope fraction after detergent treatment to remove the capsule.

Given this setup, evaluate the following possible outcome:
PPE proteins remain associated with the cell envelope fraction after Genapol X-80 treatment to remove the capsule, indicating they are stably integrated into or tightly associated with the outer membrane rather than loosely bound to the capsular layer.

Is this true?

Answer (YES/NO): YES